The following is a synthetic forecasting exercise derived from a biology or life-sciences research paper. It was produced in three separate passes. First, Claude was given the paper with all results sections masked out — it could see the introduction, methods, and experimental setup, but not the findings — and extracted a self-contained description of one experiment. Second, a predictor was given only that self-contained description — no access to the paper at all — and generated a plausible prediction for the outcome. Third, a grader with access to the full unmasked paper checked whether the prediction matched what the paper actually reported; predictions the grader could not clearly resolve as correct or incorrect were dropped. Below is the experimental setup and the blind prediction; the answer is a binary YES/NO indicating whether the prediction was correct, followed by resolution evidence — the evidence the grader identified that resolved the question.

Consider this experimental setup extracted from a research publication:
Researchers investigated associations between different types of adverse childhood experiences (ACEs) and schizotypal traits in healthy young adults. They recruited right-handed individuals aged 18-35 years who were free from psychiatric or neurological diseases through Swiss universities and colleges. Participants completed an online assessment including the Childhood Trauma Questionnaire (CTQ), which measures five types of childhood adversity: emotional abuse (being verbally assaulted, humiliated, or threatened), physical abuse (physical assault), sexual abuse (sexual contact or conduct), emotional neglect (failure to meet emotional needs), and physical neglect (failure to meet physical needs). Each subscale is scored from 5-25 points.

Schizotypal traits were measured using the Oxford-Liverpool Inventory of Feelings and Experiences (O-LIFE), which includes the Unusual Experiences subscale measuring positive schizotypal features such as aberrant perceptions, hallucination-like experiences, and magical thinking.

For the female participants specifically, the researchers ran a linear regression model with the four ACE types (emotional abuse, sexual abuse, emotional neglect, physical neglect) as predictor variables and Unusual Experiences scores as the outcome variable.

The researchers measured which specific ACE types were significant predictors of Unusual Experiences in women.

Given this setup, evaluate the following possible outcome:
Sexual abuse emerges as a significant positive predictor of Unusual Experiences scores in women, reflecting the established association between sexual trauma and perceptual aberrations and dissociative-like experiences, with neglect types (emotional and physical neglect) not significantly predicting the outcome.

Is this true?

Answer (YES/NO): NO